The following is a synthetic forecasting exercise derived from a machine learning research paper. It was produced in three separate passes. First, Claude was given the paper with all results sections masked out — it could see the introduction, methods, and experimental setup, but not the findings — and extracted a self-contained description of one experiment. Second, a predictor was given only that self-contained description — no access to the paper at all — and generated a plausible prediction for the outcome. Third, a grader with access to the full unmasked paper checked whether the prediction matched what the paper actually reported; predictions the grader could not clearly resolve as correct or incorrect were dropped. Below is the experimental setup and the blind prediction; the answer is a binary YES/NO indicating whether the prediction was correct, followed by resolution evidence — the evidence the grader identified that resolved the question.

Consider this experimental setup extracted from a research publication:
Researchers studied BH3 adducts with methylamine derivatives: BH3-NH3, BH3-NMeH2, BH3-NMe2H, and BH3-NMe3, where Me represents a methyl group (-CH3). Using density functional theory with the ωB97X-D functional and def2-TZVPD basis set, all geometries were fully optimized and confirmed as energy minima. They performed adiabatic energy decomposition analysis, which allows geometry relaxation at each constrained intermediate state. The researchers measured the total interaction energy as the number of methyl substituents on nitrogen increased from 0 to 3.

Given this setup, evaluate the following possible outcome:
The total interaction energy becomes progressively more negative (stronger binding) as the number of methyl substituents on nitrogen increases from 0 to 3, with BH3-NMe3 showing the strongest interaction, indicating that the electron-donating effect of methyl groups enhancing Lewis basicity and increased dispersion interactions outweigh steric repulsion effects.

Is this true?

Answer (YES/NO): NO